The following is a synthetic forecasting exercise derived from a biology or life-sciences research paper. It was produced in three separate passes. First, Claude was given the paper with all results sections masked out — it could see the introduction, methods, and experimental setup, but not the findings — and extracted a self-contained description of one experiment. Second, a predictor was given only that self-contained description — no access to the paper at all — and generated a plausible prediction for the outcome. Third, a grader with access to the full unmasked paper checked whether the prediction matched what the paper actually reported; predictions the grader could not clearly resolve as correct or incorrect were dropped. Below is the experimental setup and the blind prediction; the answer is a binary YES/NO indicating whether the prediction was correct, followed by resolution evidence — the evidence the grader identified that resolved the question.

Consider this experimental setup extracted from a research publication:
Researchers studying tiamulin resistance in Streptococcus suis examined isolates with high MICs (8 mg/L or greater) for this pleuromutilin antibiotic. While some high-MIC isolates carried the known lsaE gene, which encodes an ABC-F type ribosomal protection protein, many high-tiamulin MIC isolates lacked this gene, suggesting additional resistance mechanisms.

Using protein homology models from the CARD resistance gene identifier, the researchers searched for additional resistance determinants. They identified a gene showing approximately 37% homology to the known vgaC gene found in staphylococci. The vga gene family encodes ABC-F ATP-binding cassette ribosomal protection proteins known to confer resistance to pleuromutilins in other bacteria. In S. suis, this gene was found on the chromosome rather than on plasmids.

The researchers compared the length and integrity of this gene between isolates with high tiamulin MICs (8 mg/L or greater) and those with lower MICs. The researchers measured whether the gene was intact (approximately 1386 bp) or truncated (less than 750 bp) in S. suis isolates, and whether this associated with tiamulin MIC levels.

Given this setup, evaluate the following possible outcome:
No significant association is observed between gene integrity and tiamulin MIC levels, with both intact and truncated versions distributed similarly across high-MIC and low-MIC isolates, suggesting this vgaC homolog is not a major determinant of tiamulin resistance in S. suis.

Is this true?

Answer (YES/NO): NO